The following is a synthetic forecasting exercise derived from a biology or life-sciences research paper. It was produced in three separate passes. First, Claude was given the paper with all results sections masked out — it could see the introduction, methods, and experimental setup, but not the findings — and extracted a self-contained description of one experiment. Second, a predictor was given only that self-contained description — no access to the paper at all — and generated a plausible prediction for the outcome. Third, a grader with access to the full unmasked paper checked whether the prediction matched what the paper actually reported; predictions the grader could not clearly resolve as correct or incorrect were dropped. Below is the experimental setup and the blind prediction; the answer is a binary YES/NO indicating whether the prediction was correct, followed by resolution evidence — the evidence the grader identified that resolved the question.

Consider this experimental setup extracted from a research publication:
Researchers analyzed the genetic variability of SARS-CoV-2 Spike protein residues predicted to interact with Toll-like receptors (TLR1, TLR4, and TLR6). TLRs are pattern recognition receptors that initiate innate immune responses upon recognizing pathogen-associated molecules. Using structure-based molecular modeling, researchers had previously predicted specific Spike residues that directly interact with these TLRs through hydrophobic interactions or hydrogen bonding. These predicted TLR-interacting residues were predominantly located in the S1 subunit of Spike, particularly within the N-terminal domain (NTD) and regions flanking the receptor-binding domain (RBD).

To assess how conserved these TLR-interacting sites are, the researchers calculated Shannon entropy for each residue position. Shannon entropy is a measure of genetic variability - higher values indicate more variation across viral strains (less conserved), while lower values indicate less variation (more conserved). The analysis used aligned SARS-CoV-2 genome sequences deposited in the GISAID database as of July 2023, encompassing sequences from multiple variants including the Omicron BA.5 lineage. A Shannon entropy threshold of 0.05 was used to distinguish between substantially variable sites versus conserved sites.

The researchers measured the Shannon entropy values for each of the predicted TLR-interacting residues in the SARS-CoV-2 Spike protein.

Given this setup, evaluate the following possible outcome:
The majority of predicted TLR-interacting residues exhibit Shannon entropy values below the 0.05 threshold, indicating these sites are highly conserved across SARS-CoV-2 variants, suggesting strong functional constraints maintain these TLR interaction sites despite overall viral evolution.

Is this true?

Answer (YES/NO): YES